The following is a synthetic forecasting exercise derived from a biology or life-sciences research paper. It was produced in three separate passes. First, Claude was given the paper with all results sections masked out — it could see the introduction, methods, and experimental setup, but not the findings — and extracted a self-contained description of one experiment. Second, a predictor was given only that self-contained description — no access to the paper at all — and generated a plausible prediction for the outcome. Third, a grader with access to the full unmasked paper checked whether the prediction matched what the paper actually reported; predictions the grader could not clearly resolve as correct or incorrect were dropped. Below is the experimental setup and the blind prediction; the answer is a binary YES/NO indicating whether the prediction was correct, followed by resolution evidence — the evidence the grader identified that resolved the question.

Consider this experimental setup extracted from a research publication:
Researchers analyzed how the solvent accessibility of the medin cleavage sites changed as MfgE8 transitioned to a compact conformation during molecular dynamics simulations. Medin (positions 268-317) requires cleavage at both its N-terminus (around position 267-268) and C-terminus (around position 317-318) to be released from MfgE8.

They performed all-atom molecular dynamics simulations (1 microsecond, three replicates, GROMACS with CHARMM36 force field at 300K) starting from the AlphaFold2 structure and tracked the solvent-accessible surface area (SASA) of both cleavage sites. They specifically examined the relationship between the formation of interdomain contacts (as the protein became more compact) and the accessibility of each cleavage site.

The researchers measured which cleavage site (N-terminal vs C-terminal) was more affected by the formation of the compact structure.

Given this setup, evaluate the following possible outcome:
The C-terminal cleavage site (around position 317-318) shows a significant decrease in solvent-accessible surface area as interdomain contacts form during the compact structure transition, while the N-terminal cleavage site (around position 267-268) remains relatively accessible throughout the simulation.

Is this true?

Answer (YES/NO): YES